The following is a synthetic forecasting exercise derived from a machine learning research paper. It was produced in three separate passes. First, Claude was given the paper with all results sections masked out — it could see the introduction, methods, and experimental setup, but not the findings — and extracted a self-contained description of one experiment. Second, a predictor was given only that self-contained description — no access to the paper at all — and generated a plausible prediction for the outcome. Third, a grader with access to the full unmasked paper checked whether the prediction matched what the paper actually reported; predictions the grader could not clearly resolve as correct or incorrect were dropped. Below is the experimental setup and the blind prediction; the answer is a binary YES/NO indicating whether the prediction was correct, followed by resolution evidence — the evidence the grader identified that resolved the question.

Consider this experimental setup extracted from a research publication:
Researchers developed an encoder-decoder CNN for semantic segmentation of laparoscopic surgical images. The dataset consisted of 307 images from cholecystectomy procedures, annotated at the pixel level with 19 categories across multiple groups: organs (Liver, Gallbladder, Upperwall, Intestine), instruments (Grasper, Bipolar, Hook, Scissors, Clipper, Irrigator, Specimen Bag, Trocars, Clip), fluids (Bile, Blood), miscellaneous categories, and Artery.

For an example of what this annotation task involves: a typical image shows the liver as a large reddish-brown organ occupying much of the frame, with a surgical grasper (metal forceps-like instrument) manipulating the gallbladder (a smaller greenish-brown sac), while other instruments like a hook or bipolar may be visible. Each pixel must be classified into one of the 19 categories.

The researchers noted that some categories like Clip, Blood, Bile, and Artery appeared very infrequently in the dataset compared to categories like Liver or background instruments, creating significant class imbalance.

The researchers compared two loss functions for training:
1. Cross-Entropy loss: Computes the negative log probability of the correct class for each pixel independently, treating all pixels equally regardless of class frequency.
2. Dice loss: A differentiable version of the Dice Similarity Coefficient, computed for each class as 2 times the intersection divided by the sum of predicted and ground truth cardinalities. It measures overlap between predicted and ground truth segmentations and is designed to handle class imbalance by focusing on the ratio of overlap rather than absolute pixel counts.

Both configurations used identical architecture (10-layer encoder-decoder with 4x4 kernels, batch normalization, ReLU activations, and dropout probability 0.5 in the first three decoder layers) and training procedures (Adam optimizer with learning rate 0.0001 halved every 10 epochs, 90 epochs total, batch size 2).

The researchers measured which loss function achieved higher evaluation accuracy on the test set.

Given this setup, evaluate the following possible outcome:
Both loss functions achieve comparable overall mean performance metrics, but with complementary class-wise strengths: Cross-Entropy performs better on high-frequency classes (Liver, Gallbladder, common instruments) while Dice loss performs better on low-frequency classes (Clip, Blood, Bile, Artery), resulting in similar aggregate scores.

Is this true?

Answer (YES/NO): NO